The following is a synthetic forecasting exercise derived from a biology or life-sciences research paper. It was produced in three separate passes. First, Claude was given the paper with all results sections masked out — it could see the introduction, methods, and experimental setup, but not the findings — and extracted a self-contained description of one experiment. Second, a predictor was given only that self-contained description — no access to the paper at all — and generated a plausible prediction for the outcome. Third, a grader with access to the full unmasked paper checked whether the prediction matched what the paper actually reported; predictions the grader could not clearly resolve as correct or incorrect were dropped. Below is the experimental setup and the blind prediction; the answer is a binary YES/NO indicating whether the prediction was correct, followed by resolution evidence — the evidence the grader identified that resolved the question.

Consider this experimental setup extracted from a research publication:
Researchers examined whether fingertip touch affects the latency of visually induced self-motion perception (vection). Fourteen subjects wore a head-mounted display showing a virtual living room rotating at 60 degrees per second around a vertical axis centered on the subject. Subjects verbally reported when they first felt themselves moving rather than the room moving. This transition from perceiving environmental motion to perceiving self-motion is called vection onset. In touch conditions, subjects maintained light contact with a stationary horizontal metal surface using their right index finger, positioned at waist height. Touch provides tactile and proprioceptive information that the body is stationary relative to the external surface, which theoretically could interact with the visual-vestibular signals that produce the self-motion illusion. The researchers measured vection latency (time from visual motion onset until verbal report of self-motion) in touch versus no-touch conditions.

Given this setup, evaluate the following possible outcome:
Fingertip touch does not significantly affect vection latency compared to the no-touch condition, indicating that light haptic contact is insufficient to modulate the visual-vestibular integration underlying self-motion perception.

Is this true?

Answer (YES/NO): YES